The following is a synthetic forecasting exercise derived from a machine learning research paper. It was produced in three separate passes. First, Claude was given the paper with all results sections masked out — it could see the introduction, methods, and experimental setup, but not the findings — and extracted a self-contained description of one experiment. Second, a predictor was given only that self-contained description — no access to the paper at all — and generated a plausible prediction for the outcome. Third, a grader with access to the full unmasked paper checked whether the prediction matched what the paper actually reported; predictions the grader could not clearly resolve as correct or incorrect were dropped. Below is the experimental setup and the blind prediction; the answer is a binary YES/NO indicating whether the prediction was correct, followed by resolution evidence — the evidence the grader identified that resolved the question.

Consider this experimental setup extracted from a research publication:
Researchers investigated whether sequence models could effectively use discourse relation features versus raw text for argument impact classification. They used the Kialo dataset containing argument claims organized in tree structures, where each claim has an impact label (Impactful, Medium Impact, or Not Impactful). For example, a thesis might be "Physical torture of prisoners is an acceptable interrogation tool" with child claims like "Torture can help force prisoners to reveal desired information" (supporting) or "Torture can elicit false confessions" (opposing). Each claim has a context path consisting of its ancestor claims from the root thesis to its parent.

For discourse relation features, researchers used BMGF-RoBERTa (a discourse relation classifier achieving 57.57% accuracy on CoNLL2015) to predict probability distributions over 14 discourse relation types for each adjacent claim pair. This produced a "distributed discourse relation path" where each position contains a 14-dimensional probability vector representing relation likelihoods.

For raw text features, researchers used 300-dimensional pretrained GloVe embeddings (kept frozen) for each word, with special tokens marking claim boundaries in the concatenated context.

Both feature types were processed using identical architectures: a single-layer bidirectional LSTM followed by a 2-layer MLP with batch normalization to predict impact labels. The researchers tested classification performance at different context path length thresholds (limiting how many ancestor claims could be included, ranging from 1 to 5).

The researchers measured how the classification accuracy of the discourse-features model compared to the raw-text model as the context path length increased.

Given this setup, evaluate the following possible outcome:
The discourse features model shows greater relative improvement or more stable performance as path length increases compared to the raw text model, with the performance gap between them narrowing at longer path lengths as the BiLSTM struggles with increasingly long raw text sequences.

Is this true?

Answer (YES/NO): YES